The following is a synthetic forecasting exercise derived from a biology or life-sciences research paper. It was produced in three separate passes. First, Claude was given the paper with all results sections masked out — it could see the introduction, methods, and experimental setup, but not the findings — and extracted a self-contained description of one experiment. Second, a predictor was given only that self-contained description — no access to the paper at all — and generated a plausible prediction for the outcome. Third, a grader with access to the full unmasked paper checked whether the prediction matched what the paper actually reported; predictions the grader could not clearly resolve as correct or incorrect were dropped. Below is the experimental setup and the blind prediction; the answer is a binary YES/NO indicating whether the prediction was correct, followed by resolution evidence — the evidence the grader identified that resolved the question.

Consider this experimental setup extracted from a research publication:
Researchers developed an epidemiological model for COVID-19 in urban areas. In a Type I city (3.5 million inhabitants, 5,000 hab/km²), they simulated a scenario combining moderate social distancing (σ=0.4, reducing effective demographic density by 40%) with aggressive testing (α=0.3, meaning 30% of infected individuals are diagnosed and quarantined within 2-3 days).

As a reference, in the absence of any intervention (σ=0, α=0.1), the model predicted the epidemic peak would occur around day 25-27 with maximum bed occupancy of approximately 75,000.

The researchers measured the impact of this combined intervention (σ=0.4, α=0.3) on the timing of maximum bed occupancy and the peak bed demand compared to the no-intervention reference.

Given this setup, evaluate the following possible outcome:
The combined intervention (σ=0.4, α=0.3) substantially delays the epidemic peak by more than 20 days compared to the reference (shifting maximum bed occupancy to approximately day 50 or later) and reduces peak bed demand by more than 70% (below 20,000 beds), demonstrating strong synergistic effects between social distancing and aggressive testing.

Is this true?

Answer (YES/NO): NO